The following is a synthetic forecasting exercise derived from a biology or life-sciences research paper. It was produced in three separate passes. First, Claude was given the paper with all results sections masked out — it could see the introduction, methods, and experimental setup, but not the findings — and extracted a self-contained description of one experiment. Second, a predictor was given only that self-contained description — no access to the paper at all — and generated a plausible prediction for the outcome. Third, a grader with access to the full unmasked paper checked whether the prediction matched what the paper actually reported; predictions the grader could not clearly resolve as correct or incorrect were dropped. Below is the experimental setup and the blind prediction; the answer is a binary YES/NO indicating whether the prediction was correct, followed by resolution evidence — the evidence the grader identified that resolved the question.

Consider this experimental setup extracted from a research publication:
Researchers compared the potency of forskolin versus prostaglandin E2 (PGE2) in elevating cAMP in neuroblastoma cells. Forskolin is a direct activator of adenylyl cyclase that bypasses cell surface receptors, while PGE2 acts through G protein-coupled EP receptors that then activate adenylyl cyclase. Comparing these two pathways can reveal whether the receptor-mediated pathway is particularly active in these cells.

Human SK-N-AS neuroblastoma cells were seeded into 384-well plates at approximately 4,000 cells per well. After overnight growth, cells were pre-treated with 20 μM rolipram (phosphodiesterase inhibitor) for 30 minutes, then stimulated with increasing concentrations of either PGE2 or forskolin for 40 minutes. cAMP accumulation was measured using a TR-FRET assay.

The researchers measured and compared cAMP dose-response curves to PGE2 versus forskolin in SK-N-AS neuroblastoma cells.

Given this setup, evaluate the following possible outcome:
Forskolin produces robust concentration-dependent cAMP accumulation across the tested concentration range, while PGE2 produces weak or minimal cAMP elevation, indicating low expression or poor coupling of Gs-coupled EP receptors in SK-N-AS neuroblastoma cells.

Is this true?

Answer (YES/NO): NO